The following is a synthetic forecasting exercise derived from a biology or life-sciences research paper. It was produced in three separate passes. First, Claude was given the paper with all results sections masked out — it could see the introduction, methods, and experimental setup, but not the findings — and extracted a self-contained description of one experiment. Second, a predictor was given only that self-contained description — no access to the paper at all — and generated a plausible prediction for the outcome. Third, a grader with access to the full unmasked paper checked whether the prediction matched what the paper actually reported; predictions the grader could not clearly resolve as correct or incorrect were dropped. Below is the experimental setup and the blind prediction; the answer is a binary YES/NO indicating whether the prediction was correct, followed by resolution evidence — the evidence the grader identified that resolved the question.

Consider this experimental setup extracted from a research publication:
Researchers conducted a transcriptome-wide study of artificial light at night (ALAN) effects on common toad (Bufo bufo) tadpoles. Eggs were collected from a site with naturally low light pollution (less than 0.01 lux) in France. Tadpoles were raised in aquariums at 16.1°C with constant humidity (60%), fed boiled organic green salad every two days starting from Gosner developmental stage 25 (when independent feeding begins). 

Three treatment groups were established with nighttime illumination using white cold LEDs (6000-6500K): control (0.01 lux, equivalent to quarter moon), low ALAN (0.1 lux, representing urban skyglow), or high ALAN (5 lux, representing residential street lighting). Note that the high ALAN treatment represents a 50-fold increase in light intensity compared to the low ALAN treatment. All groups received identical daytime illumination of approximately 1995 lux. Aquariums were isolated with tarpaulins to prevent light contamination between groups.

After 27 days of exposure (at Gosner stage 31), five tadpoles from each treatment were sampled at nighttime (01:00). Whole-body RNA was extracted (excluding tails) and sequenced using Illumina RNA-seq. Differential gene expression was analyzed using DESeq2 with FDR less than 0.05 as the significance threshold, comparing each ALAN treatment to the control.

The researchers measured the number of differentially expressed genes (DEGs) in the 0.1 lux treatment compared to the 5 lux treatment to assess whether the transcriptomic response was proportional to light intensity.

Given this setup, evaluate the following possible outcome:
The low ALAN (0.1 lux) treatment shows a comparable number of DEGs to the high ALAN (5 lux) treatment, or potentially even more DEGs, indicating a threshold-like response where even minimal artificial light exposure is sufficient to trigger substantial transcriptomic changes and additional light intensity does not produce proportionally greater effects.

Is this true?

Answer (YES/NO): NO